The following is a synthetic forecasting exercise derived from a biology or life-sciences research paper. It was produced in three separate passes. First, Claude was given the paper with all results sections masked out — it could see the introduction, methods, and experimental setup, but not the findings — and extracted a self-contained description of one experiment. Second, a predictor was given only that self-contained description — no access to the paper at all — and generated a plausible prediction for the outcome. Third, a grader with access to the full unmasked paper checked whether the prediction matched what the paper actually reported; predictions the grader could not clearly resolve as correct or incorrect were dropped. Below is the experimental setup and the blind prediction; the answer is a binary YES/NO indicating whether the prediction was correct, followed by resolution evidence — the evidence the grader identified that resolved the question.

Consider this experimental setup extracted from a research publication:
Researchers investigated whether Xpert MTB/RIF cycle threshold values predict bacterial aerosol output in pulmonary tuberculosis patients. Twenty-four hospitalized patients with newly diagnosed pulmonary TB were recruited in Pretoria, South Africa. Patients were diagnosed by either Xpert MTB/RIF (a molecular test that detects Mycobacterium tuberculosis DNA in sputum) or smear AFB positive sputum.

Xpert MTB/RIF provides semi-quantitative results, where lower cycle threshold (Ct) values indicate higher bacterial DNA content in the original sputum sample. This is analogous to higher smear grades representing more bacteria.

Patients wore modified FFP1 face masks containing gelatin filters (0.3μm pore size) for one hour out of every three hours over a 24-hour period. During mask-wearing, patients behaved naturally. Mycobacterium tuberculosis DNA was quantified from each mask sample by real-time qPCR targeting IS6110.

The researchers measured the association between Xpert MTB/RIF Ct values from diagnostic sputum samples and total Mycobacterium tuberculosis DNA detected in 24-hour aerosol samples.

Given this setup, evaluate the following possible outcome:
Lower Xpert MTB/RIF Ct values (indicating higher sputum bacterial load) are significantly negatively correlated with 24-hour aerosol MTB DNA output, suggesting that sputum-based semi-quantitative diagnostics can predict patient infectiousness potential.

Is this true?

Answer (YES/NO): NO